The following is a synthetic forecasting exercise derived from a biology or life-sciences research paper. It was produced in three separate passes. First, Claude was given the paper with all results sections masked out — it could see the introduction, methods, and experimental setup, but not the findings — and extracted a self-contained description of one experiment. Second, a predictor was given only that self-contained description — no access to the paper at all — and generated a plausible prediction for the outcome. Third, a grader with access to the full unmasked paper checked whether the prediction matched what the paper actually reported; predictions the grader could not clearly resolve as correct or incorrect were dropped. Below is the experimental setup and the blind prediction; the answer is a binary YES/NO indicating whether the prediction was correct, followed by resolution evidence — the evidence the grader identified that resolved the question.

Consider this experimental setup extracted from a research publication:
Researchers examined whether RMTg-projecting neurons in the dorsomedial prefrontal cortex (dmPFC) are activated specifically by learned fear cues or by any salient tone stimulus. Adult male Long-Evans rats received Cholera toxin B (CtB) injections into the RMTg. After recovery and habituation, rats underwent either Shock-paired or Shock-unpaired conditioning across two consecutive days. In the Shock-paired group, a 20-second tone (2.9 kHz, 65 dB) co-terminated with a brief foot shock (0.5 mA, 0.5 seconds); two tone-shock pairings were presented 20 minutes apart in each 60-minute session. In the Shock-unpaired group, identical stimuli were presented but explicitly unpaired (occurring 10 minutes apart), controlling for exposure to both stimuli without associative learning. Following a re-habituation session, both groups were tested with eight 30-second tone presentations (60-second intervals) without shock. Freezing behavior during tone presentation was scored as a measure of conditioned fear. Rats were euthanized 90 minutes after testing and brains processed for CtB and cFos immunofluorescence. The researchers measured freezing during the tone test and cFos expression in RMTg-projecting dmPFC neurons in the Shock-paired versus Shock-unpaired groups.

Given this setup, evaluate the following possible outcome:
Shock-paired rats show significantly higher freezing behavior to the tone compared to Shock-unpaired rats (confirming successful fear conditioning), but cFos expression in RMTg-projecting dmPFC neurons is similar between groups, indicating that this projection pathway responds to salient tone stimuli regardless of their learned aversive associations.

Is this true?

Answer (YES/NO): NO